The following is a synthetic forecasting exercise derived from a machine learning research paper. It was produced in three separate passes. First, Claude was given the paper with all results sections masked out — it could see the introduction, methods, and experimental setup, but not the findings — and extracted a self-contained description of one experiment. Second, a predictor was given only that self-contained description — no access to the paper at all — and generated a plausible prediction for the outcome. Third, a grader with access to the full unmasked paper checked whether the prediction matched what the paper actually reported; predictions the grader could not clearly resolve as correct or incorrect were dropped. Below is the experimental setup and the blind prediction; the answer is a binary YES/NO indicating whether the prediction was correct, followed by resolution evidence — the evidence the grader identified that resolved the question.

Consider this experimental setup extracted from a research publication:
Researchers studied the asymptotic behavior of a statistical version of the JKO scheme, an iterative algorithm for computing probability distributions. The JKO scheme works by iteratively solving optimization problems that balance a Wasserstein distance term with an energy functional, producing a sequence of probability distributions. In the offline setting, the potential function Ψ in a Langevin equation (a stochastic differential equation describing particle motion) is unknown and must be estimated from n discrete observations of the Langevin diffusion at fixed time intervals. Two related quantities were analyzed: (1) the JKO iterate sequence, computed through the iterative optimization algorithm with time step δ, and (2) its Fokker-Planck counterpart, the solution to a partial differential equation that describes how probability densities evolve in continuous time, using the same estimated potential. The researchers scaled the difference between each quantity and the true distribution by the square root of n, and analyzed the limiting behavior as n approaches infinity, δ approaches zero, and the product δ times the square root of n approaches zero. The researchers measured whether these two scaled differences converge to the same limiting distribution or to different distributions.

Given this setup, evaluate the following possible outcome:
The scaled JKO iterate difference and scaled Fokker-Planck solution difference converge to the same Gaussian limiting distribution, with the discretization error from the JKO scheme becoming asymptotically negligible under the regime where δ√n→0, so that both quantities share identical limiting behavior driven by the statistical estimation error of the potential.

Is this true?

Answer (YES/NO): YES